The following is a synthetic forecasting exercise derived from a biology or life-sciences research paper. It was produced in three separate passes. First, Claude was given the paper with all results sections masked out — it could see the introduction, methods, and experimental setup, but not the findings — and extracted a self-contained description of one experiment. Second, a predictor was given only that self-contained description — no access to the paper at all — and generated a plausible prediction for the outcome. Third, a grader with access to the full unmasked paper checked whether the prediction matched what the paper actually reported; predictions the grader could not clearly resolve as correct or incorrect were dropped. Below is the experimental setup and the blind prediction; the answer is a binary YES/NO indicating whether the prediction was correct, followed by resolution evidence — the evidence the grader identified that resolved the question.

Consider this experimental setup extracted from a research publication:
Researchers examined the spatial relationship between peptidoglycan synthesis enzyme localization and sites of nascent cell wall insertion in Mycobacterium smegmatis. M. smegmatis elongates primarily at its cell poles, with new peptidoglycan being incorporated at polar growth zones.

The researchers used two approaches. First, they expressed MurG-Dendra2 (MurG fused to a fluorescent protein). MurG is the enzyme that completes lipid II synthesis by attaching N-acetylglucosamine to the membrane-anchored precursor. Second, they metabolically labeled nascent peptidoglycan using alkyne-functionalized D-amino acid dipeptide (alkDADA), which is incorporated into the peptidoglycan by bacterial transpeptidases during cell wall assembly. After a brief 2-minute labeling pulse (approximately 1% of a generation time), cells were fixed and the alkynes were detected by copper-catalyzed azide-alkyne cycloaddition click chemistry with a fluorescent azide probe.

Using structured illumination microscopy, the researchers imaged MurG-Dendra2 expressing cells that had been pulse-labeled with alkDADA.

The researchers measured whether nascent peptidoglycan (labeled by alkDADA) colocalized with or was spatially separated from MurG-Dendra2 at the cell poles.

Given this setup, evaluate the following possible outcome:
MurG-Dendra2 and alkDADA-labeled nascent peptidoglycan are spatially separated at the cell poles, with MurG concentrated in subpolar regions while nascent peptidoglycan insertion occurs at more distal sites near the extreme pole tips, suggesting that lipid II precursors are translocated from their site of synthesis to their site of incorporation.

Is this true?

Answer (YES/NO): YES